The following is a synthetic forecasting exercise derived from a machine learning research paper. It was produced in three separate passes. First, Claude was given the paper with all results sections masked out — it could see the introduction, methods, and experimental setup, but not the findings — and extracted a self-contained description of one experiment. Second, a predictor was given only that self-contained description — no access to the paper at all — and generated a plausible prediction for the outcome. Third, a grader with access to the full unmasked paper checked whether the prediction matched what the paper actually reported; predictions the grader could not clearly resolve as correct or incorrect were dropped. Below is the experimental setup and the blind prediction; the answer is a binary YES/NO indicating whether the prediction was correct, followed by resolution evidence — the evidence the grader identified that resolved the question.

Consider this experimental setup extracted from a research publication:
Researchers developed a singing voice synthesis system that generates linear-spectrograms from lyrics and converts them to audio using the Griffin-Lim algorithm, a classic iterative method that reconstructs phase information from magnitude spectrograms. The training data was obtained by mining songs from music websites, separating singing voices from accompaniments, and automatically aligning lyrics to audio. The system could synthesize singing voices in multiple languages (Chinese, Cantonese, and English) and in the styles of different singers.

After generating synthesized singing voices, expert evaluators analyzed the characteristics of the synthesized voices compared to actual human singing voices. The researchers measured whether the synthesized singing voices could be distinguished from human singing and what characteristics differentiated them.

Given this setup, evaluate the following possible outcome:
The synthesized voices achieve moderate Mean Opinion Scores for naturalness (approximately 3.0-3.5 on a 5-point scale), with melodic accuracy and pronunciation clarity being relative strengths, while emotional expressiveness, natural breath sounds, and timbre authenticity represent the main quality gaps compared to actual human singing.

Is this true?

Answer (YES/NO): NO